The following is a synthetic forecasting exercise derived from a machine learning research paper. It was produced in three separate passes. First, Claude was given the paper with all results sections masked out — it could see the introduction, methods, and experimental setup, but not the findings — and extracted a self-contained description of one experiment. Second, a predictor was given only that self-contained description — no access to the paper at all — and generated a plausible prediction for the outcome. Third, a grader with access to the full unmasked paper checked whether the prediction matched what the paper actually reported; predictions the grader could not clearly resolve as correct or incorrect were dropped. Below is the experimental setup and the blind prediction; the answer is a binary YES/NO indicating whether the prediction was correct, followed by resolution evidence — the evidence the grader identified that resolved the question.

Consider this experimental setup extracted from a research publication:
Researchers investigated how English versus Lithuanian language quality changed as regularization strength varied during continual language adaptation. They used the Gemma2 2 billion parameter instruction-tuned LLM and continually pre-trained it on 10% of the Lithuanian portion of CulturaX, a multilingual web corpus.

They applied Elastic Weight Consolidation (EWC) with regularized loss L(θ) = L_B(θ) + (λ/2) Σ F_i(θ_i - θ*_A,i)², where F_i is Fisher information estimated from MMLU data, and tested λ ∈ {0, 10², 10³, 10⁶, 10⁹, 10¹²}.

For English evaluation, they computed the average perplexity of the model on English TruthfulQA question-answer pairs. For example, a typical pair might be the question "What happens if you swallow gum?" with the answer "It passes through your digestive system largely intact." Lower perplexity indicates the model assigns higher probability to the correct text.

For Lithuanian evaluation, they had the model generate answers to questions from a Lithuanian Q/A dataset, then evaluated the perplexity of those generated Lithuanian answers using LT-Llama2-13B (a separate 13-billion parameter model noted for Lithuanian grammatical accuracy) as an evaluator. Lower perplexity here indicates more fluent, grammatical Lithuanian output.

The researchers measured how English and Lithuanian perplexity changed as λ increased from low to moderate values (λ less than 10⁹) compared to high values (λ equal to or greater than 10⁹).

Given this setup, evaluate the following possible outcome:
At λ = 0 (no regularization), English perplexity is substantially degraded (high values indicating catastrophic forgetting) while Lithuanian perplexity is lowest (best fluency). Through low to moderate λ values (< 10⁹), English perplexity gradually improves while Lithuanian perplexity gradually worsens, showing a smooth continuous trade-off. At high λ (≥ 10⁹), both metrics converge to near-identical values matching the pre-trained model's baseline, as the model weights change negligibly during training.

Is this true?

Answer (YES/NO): NO